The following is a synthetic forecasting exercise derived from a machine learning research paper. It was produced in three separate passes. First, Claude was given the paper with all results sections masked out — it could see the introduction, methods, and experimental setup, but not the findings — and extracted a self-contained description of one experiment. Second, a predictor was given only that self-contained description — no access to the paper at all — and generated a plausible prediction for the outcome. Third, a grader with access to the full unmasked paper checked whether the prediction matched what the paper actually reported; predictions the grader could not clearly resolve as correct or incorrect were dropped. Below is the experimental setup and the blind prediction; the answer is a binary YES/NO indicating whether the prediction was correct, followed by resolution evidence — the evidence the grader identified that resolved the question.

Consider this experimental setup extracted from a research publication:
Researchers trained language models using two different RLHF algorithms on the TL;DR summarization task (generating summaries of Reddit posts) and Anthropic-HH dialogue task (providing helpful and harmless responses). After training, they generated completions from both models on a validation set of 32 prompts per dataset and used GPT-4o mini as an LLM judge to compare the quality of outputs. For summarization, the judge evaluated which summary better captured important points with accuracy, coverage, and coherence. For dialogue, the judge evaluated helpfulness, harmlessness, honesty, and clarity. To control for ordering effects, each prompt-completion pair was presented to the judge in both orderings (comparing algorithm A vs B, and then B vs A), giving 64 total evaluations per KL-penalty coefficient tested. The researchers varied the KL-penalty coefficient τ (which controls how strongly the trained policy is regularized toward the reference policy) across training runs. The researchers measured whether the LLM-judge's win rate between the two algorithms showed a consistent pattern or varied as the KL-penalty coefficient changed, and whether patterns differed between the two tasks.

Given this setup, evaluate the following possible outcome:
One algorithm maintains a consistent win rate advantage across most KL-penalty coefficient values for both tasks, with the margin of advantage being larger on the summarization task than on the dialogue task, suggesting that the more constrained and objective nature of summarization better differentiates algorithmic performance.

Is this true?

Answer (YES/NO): NO